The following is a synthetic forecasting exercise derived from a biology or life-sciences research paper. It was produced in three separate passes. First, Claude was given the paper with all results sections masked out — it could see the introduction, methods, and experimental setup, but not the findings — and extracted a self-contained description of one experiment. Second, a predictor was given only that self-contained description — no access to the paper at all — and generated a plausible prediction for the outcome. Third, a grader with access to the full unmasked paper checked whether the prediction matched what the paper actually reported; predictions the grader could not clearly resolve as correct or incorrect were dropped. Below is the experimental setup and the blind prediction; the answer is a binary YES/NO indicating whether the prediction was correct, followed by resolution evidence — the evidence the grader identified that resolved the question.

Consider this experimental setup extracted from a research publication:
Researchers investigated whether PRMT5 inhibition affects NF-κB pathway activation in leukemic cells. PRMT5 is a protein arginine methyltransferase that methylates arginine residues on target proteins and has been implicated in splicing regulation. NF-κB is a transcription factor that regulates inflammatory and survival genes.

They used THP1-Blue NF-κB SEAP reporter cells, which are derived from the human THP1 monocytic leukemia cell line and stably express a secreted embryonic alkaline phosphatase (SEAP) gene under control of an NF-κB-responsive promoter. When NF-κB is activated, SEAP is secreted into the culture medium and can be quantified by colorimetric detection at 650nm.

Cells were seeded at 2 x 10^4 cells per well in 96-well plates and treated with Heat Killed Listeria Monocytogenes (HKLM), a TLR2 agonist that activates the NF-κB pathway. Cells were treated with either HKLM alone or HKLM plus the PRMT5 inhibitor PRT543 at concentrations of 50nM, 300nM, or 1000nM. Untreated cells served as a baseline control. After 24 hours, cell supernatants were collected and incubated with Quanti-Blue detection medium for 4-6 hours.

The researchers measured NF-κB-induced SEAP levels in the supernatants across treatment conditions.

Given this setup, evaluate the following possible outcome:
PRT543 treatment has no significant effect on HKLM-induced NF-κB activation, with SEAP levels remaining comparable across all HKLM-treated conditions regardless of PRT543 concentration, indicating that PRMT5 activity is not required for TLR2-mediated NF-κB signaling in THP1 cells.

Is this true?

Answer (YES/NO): NO